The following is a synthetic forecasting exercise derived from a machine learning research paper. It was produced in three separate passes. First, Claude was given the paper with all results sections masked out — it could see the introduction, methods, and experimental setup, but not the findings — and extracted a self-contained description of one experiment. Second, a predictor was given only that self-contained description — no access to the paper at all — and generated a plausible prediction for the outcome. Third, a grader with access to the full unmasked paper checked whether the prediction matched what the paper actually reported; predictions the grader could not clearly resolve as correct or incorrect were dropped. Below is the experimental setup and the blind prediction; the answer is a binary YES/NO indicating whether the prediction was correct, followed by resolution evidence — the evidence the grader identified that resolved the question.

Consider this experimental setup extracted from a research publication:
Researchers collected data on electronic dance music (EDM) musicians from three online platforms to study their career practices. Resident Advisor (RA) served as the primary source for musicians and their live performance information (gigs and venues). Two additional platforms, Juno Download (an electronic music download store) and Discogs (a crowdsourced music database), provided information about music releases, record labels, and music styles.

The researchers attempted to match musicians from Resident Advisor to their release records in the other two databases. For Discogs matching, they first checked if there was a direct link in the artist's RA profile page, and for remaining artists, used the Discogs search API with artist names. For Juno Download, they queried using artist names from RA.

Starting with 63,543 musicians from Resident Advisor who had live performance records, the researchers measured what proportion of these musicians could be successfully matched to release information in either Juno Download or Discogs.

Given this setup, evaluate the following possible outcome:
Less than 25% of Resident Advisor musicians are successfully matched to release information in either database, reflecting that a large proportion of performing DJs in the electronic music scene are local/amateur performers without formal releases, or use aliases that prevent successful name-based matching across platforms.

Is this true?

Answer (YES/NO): NO